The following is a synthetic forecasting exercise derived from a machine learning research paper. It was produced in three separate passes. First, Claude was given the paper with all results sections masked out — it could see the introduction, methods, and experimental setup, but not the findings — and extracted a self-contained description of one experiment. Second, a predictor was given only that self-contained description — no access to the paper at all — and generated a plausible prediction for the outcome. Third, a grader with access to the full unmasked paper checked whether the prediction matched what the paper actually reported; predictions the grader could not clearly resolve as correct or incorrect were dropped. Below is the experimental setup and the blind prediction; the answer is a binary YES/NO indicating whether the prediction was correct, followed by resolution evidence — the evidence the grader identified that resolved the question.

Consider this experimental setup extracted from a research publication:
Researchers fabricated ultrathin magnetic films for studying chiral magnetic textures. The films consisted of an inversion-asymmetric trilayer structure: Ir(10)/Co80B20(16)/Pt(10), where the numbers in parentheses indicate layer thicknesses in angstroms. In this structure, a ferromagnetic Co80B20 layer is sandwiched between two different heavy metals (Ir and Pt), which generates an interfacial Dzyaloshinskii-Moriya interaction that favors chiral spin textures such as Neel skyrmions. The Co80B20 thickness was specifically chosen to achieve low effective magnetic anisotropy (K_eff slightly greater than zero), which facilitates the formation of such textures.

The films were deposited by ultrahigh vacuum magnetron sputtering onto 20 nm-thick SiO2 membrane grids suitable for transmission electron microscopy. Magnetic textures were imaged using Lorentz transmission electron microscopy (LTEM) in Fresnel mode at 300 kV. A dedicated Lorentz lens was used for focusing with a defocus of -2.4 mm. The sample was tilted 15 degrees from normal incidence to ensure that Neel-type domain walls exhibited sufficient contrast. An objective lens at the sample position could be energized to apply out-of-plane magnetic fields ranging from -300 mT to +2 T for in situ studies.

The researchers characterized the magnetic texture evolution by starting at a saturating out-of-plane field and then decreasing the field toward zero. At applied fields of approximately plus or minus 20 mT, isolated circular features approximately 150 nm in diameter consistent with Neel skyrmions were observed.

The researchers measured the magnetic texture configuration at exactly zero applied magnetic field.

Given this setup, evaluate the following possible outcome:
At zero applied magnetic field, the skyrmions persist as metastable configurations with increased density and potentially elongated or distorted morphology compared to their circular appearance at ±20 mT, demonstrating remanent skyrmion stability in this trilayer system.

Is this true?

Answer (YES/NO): NO